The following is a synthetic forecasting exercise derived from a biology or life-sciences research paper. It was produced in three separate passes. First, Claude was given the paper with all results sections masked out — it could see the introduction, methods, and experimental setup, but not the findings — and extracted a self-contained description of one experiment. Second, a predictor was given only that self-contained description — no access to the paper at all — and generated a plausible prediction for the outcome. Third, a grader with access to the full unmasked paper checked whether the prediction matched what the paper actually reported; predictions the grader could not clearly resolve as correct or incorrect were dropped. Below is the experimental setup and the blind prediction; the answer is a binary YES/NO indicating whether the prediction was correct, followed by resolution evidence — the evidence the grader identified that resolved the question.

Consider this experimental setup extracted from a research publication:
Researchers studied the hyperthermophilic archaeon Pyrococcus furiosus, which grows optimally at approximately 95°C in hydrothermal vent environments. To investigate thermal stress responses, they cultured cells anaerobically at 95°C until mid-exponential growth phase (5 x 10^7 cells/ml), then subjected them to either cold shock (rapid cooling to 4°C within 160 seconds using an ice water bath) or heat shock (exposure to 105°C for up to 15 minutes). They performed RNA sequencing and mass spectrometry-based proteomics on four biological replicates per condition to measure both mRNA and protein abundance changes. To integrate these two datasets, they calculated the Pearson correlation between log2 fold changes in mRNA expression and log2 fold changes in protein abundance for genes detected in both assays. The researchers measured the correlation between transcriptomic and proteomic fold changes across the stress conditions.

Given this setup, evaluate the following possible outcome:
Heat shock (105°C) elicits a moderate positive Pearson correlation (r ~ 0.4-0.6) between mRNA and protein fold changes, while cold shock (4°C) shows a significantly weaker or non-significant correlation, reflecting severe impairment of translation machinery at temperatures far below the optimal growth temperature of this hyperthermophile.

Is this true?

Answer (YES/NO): NO